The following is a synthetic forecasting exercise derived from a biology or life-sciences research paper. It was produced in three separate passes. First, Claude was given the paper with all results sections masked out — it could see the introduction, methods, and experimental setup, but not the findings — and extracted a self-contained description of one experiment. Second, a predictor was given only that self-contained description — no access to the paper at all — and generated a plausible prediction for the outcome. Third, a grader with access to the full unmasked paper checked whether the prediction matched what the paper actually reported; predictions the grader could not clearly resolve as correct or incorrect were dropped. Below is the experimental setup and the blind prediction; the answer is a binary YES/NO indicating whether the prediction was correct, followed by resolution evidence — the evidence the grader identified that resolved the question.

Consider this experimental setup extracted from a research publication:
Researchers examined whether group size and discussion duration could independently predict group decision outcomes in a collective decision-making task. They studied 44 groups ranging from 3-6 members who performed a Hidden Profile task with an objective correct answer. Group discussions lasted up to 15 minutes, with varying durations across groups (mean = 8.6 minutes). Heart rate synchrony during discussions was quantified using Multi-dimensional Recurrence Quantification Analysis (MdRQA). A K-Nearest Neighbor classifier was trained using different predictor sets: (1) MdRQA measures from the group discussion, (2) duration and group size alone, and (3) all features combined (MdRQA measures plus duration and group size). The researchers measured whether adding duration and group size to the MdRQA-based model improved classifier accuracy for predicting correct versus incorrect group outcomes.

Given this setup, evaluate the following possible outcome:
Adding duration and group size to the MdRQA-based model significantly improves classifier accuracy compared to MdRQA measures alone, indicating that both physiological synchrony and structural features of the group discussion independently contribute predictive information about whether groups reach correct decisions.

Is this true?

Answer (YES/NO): NO